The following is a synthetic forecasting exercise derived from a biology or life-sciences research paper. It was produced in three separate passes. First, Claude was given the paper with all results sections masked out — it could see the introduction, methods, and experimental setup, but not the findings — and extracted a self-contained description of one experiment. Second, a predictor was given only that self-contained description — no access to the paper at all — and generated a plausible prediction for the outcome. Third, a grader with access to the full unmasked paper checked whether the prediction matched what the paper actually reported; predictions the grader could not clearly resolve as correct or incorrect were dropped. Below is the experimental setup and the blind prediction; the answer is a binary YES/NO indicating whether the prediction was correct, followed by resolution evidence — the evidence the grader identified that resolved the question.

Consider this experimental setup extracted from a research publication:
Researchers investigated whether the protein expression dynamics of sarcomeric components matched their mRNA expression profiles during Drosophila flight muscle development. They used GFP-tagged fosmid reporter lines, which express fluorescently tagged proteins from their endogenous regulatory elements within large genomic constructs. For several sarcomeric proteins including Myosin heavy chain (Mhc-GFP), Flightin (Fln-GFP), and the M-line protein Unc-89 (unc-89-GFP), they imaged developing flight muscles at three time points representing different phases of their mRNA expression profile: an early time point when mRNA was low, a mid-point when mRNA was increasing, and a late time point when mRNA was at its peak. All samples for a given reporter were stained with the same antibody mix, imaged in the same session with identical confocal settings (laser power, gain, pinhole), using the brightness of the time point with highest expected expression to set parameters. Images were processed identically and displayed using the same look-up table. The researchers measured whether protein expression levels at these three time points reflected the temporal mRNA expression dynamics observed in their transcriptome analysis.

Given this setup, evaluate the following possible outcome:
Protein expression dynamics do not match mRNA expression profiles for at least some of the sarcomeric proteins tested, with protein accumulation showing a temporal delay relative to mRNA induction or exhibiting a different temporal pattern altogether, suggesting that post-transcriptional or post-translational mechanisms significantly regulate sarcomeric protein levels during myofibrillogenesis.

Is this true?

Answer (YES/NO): NO